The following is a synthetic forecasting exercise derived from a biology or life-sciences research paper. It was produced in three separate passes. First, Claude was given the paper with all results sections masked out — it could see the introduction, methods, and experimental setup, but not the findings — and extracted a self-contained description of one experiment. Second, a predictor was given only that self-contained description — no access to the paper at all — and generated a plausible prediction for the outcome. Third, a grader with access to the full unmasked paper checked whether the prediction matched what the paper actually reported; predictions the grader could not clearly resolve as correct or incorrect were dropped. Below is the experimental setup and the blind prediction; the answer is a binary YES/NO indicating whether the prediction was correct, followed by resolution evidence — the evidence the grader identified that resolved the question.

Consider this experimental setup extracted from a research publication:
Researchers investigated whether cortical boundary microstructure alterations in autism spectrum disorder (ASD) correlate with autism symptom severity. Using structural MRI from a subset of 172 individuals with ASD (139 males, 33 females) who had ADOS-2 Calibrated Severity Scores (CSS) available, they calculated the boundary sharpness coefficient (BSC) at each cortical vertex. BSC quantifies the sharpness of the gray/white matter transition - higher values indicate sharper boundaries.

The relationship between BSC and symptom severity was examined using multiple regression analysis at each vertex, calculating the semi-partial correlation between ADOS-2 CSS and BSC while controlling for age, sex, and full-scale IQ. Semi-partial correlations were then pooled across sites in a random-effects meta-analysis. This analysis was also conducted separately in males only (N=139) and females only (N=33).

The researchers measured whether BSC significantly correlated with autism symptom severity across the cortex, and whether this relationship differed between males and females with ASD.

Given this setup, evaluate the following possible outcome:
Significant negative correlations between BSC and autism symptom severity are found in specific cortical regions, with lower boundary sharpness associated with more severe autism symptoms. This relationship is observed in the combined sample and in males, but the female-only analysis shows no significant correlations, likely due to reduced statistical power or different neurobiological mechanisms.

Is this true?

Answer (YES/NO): NO